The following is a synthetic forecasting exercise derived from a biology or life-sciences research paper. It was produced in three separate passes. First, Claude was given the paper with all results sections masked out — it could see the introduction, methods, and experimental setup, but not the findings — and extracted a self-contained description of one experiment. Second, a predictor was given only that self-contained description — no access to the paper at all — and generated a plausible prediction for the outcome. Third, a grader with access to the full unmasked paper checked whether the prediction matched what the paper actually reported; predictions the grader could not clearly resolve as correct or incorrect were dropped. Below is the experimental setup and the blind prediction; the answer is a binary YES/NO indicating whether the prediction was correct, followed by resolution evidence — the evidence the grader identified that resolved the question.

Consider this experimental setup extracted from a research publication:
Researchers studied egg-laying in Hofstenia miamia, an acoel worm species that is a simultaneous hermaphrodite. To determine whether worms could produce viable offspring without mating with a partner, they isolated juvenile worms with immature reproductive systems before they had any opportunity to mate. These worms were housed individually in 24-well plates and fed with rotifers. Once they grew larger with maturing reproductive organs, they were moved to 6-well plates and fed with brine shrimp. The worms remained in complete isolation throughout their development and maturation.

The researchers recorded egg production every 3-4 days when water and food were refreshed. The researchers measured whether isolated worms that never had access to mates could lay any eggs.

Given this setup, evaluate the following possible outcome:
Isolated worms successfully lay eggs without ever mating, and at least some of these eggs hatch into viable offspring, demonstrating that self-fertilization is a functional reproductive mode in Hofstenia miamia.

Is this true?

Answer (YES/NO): YES